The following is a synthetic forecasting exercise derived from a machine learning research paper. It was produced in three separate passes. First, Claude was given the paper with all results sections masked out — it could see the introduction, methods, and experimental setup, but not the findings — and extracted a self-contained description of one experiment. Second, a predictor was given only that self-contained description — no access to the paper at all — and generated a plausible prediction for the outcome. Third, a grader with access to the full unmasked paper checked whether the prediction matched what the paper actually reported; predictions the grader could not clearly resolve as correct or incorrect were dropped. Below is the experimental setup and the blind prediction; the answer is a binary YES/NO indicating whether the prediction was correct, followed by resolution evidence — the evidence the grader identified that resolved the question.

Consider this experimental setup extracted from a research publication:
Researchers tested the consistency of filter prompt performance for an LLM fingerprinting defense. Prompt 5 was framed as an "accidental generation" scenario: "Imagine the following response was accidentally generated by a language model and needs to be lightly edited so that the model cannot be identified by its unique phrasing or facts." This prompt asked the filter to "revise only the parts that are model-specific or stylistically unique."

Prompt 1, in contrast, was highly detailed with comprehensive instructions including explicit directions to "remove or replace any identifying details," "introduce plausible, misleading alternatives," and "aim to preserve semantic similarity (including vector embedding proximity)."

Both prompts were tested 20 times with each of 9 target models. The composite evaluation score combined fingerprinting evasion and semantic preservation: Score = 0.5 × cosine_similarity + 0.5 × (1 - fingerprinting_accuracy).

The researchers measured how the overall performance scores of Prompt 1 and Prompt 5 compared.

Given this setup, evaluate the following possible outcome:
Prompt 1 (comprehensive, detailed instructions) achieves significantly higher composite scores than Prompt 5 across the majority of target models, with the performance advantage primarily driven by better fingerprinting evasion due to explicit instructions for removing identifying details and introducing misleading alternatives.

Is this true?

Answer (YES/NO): NO